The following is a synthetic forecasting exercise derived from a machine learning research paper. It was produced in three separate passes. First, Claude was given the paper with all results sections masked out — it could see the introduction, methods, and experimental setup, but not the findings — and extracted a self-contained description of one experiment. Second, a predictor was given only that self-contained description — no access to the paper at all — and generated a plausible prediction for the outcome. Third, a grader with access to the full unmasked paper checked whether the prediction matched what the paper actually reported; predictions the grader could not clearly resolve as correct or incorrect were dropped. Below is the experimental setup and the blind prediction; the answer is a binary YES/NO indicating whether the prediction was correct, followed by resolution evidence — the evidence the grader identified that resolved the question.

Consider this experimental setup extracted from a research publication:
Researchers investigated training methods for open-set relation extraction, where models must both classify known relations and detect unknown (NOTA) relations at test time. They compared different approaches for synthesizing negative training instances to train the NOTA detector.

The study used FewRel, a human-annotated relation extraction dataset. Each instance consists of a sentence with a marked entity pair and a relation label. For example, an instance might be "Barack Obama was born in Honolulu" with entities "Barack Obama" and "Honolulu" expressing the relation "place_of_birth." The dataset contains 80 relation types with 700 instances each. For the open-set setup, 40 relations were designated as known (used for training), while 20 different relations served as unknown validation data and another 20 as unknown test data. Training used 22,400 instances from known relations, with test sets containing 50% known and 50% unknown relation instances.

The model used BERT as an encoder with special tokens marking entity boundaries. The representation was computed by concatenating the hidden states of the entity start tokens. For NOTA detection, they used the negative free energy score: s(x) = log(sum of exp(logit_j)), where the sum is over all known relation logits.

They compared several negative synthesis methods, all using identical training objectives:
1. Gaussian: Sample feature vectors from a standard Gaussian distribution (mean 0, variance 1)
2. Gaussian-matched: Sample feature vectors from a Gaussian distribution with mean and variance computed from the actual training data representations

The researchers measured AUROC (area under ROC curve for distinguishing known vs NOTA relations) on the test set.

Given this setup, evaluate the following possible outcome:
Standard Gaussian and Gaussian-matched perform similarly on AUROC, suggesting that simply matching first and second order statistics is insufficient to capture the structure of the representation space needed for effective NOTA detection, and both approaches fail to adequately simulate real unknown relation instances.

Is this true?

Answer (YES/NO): YES